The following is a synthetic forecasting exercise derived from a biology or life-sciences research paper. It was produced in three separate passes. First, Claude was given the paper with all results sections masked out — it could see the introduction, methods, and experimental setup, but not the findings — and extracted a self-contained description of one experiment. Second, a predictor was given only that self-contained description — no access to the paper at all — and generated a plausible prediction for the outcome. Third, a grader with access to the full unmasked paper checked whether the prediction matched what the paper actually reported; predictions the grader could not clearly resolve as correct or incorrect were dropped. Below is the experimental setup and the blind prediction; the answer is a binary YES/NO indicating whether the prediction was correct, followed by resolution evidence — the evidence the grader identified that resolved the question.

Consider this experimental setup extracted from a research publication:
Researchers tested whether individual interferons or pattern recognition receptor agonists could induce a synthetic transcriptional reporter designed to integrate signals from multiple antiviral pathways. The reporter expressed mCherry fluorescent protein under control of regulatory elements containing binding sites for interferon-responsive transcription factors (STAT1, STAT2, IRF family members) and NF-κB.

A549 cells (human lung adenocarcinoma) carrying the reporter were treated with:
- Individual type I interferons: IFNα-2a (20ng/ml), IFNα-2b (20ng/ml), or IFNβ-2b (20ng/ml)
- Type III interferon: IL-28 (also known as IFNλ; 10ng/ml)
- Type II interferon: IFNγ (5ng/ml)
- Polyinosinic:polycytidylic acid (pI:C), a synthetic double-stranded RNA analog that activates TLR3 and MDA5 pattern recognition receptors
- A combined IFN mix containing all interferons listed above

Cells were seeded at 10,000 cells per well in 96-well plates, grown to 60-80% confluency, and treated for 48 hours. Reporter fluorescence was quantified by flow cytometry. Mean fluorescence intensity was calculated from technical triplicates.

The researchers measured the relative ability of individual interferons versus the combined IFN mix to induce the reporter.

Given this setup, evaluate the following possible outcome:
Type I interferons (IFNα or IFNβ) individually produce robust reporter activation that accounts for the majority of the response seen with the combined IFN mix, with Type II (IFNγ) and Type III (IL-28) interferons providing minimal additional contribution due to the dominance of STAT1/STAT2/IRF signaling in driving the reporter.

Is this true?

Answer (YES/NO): YES